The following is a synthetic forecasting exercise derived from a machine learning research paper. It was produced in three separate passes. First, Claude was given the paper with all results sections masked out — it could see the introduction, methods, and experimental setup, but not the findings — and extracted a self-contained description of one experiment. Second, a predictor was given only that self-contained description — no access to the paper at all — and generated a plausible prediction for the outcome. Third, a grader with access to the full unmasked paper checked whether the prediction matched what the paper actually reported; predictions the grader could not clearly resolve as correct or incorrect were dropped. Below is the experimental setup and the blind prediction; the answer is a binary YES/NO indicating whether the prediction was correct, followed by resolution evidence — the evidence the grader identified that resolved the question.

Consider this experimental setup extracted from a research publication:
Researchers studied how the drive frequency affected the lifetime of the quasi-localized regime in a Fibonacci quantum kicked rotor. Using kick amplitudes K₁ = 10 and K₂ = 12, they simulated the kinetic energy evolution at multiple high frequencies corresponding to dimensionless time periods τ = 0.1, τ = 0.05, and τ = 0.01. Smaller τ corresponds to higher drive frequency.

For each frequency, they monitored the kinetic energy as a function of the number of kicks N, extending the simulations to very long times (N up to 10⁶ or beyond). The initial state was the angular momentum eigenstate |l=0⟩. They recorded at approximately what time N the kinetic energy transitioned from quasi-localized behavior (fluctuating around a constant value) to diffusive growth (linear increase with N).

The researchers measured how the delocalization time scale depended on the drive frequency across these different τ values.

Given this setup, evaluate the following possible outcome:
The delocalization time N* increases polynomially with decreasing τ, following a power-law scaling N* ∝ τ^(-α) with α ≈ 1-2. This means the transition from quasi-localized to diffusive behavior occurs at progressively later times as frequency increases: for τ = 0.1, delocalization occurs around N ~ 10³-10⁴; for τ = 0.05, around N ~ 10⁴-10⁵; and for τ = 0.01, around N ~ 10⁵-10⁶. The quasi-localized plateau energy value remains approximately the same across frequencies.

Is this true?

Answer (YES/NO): NO